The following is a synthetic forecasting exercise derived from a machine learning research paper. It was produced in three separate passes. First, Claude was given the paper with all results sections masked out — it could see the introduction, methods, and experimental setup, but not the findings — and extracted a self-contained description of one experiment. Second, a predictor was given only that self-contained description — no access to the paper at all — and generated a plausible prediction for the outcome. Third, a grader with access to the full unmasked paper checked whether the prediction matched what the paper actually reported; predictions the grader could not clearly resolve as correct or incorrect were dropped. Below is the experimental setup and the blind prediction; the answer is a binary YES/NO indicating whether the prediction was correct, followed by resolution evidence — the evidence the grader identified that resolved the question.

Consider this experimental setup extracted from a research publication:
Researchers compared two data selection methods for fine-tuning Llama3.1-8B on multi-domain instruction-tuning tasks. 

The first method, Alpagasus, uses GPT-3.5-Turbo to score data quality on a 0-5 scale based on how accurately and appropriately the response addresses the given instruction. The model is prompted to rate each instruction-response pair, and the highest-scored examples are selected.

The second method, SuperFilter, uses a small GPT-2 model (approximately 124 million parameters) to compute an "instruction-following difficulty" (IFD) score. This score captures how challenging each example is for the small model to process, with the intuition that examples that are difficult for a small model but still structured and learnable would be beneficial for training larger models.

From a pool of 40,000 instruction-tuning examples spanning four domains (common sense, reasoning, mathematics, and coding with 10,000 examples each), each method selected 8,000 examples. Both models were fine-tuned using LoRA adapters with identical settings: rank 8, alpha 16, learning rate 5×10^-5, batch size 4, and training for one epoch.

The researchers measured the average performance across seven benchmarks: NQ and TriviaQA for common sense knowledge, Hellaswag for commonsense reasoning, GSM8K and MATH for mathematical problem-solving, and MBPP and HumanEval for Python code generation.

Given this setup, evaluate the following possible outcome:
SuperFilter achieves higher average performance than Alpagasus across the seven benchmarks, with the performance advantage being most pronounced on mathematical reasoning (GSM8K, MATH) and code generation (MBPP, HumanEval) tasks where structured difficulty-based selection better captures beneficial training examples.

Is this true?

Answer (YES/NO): NO